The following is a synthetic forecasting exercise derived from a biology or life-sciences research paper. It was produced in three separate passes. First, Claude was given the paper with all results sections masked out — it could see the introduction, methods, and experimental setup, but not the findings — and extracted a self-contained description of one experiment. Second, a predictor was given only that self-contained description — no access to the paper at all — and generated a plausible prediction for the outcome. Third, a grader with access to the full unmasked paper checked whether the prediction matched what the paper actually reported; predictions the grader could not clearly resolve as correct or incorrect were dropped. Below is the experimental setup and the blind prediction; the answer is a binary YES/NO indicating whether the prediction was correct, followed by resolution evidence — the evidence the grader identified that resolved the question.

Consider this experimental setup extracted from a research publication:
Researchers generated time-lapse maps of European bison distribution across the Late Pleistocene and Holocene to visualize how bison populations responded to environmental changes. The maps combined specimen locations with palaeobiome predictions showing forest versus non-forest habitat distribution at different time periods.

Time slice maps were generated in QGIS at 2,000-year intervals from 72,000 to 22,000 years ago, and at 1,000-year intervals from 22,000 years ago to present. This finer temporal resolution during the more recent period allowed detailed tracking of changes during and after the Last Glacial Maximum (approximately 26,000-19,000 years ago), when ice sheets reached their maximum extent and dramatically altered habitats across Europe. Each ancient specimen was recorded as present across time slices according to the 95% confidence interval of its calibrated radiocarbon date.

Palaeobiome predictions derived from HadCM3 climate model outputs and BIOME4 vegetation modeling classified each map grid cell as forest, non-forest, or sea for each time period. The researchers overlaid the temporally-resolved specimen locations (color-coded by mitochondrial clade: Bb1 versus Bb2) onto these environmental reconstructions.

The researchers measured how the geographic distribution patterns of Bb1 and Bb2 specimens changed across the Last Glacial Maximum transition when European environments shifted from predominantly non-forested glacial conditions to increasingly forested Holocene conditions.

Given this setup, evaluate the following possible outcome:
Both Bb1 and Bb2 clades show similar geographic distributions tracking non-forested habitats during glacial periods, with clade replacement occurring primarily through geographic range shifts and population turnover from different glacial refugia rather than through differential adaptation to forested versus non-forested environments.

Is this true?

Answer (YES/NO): NO